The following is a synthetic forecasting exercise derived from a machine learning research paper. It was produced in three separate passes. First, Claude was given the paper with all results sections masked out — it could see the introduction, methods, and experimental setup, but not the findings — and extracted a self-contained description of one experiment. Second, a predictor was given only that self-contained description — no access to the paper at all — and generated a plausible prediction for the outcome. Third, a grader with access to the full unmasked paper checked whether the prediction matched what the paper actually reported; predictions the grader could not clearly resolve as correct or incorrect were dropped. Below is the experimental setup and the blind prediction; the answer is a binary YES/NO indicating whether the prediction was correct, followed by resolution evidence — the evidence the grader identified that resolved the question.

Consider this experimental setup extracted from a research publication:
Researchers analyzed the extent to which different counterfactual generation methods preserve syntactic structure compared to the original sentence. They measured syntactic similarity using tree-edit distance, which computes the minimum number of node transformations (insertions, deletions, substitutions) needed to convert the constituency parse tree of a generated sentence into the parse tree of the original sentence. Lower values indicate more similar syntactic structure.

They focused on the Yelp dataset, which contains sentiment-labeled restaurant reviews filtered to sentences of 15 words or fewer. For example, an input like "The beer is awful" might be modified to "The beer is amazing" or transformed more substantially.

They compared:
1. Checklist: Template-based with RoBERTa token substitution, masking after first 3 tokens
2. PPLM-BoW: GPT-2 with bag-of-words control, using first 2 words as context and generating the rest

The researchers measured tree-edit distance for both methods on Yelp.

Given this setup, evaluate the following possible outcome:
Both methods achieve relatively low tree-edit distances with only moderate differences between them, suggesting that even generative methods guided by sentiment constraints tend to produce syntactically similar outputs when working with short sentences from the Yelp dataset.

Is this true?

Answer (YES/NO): NO